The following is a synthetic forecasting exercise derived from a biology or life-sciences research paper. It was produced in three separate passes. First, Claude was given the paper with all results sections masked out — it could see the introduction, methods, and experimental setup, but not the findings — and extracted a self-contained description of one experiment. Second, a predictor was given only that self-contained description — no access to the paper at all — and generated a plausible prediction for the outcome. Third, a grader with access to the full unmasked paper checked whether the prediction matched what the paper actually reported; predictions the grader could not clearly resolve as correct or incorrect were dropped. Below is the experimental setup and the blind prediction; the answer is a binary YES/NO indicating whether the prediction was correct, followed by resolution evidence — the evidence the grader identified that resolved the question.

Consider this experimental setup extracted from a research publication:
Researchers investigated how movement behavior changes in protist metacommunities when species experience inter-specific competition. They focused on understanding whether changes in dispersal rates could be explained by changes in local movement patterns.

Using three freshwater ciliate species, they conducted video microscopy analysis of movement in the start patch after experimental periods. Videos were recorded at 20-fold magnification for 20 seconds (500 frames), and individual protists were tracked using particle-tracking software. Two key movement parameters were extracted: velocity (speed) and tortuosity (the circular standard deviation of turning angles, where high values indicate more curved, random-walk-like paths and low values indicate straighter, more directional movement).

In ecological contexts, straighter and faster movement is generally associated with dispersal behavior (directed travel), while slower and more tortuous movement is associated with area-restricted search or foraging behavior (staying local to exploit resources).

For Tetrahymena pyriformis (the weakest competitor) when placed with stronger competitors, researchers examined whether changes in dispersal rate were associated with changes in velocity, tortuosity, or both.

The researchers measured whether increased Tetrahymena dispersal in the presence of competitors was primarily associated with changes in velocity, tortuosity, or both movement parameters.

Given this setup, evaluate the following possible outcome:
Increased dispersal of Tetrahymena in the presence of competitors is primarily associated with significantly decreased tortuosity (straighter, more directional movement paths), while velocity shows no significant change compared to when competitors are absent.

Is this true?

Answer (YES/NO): NO